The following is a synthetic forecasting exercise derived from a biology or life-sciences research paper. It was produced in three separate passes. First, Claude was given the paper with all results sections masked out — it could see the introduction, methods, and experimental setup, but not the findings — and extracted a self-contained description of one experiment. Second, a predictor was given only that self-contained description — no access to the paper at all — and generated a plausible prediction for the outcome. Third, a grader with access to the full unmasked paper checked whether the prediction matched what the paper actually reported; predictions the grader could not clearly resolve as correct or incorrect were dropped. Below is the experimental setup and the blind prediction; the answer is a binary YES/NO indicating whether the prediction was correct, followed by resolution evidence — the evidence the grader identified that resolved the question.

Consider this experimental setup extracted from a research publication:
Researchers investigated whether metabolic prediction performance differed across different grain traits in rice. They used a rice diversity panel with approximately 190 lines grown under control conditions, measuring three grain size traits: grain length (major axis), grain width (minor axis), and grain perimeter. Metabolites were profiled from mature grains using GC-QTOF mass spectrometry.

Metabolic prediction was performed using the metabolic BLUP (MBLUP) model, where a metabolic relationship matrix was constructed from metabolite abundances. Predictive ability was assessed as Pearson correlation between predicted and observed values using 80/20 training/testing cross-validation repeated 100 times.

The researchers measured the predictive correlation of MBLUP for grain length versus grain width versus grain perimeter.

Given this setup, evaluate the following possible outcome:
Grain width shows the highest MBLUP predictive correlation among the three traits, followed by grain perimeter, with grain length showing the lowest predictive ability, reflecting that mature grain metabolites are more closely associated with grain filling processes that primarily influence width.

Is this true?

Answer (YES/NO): NO